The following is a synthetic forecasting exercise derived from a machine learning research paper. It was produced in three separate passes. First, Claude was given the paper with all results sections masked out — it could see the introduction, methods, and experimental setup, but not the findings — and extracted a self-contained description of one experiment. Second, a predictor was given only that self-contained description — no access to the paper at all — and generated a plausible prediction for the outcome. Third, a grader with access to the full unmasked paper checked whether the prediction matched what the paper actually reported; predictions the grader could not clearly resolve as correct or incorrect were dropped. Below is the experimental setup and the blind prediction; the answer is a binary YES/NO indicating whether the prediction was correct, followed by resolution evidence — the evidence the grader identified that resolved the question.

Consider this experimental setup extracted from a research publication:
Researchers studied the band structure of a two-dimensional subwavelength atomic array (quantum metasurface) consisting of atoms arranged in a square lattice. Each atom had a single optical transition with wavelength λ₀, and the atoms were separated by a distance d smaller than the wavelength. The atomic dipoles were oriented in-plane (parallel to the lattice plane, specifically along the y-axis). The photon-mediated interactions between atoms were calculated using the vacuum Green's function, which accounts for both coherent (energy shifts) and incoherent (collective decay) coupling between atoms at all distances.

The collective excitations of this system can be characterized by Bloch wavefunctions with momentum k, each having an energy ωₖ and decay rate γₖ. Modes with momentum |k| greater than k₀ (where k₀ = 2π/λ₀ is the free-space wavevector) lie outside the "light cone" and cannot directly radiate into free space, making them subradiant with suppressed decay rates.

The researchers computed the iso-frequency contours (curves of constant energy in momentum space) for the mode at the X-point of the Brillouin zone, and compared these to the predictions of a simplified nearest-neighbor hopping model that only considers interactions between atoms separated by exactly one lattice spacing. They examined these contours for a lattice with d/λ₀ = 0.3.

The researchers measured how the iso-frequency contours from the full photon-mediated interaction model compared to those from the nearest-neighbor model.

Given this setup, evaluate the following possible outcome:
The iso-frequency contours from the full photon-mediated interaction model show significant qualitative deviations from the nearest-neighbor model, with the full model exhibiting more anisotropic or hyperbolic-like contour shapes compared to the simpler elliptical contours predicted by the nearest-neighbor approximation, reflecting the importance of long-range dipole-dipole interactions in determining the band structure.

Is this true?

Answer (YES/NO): NO